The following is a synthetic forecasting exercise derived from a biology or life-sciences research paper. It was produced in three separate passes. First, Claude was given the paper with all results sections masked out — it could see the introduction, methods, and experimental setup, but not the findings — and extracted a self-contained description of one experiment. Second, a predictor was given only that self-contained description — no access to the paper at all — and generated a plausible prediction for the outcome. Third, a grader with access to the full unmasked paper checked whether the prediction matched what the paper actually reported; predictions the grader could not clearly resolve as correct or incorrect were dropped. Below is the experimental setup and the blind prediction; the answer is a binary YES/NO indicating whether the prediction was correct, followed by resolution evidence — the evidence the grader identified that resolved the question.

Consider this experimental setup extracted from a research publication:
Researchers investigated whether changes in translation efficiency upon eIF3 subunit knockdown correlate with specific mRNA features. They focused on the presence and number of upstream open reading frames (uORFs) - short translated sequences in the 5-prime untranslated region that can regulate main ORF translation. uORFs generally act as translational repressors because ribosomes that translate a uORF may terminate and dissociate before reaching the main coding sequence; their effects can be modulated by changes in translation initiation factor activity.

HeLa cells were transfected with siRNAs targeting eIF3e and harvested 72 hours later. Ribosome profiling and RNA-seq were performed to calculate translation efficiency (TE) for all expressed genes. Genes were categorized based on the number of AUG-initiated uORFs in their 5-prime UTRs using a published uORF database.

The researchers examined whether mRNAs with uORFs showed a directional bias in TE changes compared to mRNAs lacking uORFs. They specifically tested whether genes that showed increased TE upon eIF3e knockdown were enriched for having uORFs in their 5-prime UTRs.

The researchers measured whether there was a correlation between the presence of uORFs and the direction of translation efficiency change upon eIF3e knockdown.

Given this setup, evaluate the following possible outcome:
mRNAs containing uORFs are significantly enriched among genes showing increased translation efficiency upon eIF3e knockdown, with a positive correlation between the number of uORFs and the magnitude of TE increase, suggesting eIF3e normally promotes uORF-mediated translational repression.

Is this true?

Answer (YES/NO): NO